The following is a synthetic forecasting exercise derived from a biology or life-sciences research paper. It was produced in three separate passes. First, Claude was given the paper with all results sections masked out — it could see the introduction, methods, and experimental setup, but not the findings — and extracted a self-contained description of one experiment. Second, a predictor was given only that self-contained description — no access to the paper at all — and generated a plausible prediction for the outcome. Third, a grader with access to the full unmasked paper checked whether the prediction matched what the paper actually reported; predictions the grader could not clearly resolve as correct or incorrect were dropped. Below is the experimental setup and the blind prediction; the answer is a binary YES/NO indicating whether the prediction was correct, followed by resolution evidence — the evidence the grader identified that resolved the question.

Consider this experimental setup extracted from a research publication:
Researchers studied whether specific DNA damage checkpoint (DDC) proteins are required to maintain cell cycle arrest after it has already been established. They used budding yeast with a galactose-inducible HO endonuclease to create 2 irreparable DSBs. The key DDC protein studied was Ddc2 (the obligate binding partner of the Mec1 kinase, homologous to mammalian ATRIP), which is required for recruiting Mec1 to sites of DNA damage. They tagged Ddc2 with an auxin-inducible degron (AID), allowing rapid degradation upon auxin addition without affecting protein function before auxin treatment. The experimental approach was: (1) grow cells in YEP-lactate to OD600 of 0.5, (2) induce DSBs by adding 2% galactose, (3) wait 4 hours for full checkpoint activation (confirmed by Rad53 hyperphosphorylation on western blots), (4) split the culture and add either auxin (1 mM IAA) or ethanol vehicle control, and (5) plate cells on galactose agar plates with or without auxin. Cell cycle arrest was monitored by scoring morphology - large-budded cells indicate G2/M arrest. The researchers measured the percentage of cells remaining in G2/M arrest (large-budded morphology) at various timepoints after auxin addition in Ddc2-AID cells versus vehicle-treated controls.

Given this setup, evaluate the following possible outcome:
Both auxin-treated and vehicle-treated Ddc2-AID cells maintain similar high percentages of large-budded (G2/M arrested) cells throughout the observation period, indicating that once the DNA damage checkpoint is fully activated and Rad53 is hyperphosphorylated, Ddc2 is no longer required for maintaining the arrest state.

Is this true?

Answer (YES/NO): NO